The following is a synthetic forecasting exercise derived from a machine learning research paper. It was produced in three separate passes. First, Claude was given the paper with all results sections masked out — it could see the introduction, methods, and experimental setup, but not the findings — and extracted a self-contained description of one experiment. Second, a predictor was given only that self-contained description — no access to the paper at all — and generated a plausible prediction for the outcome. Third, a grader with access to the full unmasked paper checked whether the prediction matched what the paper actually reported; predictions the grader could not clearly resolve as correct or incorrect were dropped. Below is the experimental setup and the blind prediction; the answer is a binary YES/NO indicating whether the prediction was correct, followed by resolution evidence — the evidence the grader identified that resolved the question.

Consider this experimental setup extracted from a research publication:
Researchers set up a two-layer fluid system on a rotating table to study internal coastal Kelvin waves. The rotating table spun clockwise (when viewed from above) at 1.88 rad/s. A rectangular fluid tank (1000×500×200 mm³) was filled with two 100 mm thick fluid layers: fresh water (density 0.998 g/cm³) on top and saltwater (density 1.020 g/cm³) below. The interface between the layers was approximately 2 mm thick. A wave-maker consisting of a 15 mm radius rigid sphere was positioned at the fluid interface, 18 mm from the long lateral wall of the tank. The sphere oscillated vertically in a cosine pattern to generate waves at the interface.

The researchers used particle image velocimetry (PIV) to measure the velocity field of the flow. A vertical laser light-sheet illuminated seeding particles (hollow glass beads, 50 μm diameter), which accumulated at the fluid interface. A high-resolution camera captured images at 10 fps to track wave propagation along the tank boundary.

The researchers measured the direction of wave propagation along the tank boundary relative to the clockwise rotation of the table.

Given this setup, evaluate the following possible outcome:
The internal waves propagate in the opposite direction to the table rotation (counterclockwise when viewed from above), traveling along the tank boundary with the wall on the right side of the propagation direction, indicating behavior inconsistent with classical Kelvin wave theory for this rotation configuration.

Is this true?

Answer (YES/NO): NO